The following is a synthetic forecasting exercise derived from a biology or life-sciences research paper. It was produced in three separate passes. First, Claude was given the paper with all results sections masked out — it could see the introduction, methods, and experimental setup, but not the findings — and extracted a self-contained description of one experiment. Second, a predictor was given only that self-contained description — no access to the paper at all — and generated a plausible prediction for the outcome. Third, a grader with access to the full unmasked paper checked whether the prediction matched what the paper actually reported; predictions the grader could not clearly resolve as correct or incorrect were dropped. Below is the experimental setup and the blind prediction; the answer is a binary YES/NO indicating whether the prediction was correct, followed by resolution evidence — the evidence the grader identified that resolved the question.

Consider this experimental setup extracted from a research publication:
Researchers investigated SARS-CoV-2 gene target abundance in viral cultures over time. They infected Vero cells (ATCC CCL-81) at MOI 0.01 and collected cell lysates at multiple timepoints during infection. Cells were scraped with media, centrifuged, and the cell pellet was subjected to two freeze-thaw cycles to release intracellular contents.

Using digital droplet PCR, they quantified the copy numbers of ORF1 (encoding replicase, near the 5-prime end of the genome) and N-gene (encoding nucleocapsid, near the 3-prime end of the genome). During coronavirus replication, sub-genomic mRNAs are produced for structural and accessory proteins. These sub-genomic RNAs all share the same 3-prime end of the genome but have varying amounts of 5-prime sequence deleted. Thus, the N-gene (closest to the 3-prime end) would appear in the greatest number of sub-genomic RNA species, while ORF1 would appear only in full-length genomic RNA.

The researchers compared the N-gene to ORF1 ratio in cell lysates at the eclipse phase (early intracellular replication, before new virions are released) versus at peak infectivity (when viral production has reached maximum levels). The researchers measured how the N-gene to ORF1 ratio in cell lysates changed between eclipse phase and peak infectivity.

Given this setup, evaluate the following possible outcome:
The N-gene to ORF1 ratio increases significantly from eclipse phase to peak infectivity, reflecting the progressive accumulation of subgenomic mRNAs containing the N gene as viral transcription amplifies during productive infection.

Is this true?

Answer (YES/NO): YES